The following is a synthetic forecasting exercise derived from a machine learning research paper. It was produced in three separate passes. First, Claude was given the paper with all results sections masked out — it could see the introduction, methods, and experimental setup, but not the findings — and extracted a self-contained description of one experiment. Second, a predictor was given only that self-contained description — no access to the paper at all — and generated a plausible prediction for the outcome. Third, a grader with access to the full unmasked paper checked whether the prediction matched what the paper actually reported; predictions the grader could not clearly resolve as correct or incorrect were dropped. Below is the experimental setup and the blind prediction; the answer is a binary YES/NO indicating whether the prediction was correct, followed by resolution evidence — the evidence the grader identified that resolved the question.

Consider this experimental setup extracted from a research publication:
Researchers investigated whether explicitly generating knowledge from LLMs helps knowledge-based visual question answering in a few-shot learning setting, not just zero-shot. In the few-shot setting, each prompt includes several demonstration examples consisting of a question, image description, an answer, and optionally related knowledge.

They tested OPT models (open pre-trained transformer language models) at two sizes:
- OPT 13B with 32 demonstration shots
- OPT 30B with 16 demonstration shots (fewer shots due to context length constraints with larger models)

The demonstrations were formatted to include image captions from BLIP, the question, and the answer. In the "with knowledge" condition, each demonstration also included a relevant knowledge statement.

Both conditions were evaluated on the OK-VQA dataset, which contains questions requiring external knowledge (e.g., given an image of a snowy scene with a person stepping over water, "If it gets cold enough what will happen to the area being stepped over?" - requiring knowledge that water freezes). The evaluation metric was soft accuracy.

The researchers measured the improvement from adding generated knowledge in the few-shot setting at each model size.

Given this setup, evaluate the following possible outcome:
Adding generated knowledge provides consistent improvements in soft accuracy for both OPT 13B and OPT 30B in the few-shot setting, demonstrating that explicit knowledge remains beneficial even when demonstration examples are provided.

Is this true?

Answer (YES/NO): YES